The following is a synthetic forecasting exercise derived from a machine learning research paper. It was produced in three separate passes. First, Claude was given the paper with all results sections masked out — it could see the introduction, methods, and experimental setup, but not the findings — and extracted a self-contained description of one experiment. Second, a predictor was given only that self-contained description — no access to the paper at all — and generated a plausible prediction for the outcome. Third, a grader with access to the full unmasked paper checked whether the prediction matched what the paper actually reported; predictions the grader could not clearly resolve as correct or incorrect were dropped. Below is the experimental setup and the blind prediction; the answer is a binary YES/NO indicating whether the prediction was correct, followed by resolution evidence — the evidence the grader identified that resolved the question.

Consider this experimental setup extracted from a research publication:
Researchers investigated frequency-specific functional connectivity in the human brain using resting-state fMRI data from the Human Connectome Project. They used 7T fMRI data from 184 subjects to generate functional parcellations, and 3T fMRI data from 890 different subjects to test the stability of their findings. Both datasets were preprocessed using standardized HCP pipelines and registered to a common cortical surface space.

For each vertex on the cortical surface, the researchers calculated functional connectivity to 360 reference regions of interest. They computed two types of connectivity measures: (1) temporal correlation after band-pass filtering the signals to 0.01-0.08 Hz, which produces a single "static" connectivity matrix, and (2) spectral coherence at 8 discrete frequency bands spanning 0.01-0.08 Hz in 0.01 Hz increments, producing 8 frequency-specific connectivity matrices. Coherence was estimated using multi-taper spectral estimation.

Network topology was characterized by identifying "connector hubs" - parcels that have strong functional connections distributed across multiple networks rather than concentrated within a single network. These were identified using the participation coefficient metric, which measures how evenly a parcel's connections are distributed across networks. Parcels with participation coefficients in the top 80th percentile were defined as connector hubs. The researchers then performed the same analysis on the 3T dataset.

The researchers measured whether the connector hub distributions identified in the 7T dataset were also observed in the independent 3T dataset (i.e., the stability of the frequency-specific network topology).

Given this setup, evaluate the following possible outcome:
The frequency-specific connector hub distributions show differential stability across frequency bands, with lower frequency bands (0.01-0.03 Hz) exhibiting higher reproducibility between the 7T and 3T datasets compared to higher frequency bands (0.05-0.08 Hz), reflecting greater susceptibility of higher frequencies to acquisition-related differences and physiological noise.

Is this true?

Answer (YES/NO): NO